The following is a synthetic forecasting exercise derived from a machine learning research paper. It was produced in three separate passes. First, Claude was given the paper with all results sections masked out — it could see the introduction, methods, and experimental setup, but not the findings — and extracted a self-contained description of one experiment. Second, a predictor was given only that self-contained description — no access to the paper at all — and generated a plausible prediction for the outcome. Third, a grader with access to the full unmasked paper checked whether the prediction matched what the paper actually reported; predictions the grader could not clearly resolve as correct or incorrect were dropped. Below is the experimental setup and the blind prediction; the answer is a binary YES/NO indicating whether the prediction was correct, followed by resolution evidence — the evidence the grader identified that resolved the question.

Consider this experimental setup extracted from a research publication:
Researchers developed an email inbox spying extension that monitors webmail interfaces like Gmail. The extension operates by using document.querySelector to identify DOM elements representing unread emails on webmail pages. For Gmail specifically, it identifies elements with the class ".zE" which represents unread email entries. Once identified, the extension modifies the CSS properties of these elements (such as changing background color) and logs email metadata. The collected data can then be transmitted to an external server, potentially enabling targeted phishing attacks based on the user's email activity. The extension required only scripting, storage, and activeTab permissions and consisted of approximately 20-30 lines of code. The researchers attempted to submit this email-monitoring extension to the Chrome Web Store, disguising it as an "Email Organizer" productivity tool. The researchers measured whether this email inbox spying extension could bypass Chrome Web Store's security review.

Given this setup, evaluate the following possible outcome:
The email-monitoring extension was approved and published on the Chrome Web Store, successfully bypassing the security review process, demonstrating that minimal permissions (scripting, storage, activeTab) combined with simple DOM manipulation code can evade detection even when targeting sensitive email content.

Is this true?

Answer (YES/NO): NO